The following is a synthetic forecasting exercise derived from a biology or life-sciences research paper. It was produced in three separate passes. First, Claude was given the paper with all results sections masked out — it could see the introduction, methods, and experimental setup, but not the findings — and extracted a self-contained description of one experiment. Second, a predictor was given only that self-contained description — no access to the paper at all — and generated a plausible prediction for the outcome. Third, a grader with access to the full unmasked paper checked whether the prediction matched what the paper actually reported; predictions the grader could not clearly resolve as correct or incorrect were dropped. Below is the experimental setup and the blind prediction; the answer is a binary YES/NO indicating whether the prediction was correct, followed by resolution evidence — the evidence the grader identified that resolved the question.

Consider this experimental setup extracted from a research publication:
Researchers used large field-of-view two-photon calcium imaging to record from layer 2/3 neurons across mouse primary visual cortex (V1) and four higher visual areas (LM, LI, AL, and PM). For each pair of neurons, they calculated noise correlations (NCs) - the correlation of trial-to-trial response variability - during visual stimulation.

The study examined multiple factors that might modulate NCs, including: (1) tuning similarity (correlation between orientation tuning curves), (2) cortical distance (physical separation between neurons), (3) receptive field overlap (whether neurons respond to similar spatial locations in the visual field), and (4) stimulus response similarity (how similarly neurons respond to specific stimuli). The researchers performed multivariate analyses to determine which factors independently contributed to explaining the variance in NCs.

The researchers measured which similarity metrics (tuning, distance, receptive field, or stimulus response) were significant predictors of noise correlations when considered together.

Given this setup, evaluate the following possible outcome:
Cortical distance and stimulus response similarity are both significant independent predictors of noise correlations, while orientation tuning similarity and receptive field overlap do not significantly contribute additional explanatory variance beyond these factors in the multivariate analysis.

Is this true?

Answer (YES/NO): NO